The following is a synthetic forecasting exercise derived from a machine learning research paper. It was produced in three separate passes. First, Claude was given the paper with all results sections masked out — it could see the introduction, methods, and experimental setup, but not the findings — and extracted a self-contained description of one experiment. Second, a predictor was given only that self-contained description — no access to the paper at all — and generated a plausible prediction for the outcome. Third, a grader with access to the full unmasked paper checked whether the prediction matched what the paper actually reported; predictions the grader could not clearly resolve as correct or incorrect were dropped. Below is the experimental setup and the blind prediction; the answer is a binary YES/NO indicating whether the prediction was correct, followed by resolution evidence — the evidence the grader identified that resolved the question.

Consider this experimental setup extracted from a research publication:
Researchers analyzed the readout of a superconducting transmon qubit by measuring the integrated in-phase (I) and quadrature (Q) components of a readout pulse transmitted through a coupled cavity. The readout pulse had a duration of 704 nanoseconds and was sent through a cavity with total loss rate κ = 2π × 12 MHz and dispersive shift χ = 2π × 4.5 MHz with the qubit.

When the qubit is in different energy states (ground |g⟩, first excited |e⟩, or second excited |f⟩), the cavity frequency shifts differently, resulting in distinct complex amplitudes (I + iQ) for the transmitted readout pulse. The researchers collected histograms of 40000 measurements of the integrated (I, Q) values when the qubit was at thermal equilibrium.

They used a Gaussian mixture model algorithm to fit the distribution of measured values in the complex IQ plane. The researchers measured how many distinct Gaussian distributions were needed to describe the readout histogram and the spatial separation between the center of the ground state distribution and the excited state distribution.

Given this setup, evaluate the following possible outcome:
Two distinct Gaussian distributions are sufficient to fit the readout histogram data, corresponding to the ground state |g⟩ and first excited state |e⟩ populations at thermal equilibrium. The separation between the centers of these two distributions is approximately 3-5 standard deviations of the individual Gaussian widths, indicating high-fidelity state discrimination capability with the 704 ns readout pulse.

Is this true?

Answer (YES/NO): NO